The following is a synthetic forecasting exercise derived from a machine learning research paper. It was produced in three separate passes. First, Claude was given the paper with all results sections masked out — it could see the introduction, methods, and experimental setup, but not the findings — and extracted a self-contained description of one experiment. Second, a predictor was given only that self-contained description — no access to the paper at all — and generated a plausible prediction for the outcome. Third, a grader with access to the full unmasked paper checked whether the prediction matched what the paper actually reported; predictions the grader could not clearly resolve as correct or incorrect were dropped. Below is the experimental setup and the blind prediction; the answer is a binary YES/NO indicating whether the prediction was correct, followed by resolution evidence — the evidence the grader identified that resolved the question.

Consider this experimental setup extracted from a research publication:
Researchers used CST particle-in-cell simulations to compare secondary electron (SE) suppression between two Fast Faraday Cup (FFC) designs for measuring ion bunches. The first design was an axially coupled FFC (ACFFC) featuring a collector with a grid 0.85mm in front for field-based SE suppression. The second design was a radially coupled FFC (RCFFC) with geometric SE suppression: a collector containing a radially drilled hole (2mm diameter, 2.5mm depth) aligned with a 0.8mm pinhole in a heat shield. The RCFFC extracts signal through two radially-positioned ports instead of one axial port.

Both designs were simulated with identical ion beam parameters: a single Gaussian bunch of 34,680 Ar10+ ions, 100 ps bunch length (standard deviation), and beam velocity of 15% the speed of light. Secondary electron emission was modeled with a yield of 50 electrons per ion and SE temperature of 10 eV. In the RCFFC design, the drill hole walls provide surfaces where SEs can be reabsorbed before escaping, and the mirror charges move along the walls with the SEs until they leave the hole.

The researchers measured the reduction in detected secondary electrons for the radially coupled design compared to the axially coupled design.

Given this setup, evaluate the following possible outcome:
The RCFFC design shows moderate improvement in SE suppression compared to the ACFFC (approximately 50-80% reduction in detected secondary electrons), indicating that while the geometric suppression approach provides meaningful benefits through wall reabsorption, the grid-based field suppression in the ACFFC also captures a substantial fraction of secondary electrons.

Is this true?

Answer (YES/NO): NO